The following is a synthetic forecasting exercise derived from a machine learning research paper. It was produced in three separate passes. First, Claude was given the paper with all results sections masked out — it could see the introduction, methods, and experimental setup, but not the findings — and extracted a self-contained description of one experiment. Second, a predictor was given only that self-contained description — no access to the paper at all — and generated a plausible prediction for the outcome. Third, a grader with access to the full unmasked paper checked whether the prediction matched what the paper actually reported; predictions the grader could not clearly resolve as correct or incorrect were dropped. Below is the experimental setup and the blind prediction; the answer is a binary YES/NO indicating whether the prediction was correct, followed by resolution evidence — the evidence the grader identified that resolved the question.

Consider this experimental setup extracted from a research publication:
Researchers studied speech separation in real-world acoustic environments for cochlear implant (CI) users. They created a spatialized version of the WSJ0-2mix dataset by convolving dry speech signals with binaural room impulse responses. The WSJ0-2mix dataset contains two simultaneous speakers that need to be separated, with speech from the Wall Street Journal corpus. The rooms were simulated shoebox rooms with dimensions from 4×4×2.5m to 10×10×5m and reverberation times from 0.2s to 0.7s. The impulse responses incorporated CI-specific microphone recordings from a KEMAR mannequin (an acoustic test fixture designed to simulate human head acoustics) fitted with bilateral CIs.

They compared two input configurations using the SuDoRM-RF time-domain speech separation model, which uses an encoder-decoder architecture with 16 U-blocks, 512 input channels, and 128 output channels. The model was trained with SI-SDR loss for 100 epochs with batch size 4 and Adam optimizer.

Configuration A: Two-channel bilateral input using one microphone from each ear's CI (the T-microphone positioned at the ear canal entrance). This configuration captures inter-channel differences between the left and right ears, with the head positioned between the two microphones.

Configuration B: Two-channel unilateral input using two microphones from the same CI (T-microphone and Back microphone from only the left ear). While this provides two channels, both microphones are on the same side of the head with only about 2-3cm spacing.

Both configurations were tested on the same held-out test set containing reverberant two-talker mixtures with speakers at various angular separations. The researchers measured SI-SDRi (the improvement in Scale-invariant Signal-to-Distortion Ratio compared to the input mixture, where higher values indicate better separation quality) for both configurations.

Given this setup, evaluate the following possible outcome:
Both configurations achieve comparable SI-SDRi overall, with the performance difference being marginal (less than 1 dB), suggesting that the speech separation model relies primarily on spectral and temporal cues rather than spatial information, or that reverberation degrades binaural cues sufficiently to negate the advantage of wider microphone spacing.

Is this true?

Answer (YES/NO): YES